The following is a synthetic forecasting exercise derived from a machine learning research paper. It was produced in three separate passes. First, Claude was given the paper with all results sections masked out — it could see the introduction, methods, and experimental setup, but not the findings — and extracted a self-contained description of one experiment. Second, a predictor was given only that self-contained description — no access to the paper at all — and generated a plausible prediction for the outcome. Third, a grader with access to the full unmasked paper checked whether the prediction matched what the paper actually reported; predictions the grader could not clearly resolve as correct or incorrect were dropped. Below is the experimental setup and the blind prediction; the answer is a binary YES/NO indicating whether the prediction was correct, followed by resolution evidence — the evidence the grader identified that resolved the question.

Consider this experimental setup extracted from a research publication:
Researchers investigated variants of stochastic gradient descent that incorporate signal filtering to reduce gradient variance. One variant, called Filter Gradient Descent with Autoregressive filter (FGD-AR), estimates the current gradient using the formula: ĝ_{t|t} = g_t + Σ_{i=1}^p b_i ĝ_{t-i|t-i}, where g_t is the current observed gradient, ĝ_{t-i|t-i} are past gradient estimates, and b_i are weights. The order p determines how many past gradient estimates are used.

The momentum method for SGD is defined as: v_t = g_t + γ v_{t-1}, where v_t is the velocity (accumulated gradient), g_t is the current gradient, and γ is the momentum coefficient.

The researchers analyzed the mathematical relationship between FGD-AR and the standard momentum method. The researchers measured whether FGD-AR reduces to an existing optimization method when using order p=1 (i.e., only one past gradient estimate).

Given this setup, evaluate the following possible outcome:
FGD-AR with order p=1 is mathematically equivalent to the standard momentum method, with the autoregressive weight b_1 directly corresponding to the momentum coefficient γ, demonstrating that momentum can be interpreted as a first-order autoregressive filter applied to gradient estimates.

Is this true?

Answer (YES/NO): YES